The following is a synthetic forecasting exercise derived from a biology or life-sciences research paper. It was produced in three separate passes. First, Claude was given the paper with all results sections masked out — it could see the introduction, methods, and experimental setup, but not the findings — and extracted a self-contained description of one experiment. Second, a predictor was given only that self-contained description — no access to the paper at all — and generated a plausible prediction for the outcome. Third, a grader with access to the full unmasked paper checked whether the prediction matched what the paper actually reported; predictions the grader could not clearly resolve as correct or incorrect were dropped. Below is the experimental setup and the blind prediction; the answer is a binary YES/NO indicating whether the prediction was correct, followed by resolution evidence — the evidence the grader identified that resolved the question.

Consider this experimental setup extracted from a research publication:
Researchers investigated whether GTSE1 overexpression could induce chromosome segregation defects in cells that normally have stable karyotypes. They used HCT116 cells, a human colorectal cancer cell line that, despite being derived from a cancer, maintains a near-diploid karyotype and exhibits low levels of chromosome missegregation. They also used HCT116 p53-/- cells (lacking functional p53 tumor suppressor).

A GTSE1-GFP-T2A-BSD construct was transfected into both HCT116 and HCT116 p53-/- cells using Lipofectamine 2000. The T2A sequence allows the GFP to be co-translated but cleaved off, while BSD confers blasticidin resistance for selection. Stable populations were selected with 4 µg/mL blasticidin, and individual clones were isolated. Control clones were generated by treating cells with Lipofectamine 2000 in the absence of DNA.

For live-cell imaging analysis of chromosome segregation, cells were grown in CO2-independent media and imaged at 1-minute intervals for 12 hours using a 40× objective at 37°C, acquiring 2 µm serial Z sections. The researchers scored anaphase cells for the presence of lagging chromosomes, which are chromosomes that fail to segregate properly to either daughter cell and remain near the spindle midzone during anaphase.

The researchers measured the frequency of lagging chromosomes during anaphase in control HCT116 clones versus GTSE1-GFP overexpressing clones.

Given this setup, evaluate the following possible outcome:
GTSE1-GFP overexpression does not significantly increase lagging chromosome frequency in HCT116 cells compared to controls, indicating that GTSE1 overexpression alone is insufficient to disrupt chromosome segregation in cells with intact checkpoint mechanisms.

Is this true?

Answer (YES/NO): NO